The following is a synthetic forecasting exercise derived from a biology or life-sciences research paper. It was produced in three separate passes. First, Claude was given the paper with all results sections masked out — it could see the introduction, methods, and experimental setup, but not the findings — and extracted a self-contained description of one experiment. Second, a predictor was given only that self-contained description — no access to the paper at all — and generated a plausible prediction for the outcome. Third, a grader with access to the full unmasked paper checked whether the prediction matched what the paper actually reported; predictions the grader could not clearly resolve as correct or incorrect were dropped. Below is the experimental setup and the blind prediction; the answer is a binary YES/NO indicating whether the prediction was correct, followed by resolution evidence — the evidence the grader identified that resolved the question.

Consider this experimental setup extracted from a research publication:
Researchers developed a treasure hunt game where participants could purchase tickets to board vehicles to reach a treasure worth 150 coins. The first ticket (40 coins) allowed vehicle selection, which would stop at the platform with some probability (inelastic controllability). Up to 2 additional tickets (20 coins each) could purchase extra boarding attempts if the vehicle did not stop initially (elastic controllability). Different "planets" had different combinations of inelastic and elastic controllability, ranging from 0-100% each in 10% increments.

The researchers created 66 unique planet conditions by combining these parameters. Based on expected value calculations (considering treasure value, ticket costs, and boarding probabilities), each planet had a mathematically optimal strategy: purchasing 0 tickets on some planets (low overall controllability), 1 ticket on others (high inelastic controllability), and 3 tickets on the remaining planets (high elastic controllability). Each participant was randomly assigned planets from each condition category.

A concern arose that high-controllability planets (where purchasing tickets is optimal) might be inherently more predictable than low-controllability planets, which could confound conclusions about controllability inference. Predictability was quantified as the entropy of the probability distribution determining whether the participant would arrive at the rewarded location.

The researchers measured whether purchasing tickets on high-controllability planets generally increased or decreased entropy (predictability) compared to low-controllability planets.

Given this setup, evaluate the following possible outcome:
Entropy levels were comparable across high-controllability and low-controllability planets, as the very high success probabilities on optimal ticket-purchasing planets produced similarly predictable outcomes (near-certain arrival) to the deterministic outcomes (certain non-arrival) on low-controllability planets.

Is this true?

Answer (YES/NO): NO